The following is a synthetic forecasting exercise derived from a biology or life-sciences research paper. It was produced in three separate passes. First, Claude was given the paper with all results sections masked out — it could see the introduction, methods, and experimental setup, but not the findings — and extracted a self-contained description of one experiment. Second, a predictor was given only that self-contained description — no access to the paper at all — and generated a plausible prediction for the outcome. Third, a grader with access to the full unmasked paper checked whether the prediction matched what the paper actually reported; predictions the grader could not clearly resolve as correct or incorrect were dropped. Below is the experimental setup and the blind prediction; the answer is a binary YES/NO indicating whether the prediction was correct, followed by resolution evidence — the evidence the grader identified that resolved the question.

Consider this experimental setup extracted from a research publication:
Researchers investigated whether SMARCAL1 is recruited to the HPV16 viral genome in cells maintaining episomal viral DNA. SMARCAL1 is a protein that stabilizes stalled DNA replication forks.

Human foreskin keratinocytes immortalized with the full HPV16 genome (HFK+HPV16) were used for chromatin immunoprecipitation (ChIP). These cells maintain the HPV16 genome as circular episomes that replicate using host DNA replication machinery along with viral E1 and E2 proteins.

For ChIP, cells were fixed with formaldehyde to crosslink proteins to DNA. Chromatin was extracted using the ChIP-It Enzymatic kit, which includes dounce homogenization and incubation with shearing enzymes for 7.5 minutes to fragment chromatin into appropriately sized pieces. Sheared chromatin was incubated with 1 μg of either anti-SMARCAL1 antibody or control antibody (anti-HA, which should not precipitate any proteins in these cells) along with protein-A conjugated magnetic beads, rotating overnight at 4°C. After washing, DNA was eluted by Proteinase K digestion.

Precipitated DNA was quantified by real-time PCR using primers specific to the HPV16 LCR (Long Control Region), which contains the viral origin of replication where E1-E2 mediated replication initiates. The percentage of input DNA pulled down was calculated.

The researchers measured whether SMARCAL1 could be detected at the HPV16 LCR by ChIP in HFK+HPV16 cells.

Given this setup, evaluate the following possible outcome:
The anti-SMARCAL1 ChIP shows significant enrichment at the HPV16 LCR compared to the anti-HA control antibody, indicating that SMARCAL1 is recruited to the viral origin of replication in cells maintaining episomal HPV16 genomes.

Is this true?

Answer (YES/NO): YES